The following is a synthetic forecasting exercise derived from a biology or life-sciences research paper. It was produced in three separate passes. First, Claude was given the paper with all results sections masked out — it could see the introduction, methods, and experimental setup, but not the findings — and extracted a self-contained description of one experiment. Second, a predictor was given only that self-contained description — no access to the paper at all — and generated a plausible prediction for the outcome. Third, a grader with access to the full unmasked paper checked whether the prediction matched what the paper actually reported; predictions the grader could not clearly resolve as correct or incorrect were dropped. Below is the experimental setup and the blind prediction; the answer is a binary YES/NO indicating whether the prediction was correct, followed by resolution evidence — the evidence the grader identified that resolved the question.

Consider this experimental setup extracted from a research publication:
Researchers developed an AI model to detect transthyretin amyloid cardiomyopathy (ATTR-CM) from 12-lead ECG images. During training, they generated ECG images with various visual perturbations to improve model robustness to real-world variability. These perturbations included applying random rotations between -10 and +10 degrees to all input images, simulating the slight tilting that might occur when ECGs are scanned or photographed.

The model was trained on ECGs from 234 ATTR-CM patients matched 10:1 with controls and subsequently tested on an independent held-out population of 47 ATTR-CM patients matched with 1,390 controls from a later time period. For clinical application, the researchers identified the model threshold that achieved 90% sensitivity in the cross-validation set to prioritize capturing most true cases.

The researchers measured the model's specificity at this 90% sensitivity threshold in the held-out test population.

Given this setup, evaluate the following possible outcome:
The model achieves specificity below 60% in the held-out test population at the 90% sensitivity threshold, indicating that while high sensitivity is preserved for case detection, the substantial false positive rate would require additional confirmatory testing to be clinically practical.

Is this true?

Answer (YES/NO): NO